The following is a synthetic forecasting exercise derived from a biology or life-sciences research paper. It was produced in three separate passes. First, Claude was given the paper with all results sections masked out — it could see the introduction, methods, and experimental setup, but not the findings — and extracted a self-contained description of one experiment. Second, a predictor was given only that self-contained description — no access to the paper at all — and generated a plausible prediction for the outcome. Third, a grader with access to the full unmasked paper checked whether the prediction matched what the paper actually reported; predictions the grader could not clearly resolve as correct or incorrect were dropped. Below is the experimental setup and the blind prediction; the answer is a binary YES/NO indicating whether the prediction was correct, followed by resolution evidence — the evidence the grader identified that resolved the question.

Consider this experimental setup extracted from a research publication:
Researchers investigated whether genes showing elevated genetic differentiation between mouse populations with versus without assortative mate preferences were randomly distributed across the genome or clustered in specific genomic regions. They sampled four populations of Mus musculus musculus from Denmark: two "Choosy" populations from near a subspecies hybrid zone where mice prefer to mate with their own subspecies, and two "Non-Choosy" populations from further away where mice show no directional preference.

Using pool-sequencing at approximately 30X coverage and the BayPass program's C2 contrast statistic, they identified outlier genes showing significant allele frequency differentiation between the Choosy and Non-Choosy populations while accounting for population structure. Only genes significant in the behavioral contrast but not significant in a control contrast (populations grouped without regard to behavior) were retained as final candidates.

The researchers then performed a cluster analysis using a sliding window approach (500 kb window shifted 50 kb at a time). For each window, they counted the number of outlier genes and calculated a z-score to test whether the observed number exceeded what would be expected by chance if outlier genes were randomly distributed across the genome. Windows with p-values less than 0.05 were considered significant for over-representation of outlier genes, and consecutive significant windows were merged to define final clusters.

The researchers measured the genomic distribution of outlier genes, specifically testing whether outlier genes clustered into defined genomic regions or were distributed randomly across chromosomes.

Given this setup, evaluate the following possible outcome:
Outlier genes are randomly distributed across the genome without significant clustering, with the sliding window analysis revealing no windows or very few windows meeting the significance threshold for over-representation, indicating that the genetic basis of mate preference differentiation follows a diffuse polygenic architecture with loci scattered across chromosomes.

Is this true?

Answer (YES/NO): NO